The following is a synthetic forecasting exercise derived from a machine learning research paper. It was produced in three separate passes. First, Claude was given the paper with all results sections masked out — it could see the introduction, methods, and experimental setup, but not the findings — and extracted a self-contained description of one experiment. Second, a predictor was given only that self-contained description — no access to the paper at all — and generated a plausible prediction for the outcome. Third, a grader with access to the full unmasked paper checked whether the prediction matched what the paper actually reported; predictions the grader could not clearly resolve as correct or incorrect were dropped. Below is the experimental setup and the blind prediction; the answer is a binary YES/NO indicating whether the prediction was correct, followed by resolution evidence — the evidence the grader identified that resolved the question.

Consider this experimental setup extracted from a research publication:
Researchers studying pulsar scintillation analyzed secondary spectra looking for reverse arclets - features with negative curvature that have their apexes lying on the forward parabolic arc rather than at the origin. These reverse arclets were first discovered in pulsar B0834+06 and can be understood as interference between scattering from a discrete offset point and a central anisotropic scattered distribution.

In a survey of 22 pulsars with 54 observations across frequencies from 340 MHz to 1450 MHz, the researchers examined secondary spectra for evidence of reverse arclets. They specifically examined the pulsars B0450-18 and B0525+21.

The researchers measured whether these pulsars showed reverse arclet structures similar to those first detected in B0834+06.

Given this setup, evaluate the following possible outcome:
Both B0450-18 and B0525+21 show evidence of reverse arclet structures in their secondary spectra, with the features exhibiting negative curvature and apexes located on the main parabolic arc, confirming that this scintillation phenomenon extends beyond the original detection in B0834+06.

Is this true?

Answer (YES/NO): YES